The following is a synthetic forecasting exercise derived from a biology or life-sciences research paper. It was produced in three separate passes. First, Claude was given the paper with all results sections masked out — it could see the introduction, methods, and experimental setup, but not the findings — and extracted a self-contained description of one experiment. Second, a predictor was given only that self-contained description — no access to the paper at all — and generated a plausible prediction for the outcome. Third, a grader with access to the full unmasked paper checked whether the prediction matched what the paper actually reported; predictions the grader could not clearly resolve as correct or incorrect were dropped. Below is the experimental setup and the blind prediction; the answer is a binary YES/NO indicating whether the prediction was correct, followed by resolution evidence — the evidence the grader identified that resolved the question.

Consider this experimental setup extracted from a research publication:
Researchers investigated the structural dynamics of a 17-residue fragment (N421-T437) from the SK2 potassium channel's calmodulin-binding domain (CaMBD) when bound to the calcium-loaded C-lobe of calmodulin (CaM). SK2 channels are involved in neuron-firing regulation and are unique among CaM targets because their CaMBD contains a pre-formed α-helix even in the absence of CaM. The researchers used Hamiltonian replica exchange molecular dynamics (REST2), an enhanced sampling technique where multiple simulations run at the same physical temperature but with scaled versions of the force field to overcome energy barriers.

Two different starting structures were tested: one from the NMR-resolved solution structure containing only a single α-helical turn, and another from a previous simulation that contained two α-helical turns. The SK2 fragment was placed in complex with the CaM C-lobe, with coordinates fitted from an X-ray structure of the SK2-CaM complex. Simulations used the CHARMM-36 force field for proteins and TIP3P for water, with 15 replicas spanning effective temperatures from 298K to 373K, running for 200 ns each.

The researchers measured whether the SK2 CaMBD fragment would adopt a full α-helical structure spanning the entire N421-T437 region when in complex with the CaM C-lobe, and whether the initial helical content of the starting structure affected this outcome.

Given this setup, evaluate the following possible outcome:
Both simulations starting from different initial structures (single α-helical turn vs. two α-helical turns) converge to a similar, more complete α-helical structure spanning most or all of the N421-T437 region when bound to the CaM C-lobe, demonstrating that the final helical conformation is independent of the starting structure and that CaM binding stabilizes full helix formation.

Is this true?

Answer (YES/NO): NO